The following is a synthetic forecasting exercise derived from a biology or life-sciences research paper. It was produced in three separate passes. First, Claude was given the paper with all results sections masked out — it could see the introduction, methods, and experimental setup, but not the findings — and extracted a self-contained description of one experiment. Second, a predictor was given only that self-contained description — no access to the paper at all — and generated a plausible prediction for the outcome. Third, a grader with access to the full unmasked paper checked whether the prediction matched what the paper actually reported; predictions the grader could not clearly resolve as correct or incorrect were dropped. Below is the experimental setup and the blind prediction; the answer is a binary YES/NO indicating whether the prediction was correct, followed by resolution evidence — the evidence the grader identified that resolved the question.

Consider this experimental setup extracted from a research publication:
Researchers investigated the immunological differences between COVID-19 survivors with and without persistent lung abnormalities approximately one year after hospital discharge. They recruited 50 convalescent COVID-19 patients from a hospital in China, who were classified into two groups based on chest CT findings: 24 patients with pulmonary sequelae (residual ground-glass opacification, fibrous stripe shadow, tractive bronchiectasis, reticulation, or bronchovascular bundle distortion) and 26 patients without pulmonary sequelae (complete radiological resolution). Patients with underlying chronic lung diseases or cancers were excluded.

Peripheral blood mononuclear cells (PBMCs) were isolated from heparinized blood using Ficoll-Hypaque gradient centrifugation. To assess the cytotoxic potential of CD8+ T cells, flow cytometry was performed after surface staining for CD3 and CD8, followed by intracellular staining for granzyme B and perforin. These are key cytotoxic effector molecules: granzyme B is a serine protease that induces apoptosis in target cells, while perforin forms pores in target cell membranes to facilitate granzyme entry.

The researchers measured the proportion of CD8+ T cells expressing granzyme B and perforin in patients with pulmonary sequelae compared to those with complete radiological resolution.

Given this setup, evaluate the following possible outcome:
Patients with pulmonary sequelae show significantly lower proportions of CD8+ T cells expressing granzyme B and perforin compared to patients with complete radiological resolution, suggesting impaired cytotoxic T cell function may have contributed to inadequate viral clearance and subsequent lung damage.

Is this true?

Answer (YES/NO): NO